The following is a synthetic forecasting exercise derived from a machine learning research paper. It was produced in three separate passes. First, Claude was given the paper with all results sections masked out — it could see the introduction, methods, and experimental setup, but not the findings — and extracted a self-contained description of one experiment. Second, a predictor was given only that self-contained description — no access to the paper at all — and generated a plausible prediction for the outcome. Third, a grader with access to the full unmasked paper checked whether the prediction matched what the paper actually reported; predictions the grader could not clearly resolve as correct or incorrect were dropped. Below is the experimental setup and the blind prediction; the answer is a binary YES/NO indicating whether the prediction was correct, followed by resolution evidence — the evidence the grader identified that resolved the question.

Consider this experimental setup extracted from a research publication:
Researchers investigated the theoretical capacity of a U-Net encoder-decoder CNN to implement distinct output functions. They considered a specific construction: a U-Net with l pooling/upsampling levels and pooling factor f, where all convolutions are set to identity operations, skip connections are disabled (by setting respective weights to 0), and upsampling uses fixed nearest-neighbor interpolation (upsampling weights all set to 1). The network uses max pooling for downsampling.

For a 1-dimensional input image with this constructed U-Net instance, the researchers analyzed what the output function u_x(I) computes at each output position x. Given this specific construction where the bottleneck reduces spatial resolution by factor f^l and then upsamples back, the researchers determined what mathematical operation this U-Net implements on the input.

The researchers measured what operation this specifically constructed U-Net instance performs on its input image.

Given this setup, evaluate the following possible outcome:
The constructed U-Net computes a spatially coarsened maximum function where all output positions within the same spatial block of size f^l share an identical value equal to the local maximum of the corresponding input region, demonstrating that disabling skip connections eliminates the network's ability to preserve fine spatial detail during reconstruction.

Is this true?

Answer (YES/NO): NO